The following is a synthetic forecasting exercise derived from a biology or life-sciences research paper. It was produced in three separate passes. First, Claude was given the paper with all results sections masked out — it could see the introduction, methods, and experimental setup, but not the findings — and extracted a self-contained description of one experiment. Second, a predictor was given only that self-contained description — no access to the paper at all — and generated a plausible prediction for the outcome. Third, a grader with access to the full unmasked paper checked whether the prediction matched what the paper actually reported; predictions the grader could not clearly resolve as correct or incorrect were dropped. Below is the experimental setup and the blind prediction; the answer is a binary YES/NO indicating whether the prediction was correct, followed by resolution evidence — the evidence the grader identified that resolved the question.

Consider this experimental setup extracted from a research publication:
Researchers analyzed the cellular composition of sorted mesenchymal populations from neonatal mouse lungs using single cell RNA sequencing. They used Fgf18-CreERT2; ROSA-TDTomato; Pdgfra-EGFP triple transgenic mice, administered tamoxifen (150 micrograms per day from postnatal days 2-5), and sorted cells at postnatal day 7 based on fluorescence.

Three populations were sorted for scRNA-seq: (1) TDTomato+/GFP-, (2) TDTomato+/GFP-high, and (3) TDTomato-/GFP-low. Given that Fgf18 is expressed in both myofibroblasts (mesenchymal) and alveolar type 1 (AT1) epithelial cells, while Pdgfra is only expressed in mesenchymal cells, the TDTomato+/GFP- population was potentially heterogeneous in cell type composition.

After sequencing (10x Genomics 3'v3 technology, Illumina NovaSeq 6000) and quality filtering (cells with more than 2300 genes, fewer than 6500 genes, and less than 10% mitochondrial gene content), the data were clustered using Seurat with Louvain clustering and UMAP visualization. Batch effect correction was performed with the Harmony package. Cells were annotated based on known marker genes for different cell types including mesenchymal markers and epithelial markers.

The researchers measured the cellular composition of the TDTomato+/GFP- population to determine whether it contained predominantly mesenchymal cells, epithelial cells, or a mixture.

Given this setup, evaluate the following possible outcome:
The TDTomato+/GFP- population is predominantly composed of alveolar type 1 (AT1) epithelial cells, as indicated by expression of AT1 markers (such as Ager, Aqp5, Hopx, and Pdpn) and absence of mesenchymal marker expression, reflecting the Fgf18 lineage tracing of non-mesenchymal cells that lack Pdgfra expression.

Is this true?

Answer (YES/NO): NO